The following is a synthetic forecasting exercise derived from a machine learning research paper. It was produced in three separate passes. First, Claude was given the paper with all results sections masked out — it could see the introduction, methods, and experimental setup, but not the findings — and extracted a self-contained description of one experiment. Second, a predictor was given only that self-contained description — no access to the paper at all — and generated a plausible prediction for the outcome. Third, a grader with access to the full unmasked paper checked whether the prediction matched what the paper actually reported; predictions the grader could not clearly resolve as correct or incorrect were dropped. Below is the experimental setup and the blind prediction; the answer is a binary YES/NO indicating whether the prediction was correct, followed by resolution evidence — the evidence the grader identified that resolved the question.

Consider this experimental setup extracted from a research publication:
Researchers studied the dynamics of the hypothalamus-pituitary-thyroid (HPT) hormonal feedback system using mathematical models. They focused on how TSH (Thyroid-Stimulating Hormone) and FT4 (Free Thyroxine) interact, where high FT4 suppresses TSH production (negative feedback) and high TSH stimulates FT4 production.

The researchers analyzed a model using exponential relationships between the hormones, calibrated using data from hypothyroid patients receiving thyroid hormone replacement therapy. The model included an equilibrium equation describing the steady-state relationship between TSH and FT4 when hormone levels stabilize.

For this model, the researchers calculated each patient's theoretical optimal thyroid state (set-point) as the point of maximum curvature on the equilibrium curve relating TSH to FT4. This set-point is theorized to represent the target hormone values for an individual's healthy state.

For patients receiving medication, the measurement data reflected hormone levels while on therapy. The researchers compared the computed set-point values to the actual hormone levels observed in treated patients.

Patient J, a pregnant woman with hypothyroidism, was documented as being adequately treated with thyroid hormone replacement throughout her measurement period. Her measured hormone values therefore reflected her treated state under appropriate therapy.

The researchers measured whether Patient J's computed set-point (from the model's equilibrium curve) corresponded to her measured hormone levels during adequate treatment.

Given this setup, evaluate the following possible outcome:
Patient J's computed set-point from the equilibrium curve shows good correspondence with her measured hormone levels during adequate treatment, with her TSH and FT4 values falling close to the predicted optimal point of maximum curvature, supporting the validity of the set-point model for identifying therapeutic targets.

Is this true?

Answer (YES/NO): YES